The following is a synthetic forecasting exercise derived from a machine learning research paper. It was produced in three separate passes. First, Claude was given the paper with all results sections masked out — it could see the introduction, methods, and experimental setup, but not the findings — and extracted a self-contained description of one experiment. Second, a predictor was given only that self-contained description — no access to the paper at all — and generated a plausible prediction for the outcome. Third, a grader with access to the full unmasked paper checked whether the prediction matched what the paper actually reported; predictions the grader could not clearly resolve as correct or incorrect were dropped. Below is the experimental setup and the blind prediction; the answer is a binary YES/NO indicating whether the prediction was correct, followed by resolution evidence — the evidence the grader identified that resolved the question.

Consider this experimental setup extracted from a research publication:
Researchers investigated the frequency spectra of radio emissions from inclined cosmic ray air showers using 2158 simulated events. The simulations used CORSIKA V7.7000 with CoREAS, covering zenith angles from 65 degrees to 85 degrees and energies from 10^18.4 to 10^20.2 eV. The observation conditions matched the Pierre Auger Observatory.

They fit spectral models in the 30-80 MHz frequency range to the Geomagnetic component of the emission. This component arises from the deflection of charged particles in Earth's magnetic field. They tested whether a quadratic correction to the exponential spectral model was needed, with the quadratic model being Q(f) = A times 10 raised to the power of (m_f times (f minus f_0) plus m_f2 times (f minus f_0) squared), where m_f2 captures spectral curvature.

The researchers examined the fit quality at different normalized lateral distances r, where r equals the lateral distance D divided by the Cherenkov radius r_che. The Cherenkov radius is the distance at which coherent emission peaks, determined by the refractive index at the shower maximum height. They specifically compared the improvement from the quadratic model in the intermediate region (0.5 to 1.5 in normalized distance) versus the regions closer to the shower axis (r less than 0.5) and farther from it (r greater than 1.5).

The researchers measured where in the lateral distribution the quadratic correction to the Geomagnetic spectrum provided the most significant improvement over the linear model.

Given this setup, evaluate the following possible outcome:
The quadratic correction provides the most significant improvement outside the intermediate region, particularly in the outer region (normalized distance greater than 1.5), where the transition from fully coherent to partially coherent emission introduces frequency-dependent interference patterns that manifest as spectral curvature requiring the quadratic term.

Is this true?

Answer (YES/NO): NO